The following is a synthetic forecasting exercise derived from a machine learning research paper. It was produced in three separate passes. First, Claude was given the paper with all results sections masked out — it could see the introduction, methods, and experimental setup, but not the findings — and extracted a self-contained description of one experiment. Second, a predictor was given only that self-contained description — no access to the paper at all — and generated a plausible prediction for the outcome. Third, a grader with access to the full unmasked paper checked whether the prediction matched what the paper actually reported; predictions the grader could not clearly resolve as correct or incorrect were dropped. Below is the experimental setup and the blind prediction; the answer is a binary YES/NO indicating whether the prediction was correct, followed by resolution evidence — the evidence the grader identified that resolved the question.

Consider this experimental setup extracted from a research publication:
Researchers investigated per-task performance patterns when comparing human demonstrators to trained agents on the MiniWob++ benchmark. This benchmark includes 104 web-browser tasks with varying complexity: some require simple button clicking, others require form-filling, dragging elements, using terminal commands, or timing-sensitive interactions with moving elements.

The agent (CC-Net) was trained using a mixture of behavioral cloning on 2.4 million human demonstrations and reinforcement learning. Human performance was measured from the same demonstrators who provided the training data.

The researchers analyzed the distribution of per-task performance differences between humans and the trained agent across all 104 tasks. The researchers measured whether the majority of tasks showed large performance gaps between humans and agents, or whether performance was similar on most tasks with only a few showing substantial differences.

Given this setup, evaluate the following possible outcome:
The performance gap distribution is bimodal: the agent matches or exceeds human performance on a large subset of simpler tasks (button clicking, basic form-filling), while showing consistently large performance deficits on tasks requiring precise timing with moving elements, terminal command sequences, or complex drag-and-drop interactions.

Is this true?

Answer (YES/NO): NO